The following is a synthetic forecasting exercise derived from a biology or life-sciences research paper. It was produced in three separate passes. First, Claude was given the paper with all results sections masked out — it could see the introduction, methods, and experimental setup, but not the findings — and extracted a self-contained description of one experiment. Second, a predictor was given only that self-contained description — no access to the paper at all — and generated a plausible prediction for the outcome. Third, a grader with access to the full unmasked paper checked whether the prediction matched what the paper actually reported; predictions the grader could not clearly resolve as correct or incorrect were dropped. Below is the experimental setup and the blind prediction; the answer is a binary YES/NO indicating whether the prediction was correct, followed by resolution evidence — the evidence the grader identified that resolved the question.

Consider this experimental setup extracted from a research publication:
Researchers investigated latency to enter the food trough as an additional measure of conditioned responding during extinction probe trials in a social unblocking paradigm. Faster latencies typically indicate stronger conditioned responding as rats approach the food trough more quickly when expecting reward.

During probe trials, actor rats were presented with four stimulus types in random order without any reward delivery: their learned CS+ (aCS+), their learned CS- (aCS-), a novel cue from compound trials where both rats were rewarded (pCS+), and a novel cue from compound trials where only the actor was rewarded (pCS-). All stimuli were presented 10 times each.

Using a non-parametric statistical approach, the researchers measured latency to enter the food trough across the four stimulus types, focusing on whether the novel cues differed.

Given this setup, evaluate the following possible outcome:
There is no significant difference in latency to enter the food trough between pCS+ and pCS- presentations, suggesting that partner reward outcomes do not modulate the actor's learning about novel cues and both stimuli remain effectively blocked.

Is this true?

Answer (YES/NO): NO